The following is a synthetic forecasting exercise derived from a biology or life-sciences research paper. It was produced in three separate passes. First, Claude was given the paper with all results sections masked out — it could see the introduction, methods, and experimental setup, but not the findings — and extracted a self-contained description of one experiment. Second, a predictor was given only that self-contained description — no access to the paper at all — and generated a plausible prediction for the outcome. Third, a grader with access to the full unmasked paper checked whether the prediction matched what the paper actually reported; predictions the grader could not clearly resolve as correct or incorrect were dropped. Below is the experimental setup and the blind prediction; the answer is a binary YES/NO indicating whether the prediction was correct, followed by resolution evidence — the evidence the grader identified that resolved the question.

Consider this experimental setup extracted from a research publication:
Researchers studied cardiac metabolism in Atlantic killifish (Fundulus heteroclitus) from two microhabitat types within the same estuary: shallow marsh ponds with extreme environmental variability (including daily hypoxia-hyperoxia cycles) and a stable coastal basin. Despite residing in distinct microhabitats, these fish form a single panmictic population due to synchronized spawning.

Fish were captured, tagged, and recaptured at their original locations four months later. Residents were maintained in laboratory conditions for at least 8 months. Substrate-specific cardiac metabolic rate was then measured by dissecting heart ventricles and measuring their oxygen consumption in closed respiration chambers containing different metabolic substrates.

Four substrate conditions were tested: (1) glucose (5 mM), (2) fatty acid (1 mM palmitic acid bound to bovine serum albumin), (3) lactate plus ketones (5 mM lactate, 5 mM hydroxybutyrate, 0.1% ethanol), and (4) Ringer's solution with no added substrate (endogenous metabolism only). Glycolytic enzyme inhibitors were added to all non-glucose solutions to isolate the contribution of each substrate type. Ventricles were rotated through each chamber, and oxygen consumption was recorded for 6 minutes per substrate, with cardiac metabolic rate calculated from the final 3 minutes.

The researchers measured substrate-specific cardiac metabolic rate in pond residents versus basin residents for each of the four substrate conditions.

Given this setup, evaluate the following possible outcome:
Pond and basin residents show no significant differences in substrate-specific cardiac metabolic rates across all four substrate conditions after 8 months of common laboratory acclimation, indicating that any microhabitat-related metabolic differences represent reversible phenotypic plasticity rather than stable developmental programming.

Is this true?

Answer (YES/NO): NO